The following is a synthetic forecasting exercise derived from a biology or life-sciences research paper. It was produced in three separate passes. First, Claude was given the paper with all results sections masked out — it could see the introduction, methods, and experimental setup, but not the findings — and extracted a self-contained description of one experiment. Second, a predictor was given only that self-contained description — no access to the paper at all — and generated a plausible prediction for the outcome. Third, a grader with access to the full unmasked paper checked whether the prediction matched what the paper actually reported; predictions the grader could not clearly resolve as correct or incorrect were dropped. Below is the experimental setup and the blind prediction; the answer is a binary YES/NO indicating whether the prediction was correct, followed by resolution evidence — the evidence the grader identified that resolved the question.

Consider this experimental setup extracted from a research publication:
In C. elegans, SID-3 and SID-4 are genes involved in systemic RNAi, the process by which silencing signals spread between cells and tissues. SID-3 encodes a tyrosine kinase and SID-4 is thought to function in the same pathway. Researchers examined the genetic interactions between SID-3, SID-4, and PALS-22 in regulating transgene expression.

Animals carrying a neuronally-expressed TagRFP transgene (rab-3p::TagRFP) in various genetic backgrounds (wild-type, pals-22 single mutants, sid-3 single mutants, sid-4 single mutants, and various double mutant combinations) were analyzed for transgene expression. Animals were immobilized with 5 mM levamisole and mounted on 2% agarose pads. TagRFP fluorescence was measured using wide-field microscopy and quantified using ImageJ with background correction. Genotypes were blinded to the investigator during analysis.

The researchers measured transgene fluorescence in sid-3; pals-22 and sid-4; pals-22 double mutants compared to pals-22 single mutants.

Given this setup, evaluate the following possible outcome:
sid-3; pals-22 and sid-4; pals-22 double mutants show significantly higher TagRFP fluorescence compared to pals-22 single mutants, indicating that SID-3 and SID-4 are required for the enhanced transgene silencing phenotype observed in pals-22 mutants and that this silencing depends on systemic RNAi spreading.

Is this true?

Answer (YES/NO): NO